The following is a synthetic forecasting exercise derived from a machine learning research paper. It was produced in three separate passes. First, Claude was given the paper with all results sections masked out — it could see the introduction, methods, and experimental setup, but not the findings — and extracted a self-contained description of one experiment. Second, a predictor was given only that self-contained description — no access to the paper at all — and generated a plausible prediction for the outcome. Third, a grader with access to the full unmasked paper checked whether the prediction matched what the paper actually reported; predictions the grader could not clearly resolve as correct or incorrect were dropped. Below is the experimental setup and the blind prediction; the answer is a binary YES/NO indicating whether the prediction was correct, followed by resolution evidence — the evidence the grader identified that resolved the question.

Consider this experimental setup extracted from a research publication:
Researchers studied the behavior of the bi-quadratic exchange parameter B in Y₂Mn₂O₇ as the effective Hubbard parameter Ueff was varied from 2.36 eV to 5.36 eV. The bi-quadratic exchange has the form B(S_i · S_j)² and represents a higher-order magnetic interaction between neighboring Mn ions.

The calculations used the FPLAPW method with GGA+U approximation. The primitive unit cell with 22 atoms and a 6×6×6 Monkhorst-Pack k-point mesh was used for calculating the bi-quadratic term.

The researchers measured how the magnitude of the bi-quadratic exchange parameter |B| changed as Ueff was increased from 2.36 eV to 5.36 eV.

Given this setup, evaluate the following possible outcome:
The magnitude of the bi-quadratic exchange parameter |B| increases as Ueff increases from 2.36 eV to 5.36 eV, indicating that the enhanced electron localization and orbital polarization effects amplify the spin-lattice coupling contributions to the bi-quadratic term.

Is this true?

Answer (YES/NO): YES